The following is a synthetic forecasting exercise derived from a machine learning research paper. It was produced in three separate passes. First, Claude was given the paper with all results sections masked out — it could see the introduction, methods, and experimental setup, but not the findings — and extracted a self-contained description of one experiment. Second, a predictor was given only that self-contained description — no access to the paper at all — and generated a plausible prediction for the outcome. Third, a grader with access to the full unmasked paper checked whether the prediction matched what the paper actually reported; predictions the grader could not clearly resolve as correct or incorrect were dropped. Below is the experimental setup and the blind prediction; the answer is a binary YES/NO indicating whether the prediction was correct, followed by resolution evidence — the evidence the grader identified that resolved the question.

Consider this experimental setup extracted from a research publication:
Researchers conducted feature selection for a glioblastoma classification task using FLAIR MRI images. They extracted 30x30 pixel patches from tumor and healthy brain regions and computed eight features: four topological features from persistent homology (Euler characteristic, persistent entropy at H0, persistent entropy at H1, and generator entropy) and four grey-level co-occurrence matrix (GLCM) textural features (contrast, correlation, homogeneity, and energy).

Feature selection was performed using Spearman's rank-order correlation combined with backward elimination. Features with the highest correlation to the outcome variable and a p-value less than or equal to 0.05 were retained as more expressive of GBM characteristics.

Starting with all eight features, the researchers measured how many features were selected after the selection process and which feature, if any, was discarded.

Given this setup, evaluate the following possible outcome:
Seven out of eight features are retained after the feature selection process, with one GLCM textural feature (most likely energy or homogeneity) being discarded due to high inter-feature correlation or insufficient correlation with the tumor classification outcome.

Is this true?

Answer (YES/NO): NO